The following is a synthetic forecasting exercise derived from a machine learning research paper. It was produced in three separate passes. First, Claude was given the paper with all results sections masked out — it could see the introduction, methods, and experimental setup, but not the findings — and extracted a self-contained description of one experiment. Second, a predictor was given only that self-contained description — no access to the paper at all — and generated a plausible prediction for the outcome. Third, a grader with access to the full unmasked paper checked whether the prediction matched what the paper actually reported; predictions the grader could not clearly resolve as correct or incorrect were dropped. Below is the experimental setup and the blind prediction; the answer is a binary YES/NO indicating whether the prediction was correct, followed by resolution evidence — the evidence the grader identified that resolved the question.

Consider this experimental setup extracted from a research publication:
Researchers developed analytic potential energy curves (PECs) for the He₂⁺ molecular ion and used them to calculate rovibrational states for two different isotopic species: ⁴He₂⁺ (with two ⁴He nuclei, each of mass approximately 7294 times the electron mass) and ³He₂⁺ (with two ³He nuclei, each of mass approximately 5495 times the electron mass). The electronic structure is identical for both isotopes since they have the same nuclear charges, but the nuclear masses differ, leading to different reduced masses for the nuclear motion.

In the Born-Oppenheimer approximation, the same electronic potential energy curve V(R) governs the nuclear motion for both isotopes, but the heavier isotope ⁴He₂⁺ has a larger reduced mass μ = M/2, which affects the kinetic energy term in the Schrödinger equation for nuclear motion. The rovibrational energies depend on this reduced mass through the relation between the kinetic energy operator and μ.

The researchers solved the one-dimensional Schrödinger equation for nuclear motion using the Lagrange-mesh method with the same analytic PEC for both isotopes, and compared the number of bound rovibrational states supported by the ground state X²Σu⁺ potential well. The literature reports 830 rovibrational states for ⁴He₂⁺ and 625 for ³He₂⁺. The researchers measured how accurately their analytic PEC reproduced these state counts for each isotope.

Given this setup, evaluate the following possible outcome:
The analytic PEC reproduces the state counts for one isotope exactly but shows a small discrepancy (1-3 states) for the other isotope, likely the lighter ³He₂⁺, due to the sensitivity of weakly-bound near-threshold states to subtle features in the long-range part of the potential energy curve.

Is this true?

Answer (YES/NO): NO